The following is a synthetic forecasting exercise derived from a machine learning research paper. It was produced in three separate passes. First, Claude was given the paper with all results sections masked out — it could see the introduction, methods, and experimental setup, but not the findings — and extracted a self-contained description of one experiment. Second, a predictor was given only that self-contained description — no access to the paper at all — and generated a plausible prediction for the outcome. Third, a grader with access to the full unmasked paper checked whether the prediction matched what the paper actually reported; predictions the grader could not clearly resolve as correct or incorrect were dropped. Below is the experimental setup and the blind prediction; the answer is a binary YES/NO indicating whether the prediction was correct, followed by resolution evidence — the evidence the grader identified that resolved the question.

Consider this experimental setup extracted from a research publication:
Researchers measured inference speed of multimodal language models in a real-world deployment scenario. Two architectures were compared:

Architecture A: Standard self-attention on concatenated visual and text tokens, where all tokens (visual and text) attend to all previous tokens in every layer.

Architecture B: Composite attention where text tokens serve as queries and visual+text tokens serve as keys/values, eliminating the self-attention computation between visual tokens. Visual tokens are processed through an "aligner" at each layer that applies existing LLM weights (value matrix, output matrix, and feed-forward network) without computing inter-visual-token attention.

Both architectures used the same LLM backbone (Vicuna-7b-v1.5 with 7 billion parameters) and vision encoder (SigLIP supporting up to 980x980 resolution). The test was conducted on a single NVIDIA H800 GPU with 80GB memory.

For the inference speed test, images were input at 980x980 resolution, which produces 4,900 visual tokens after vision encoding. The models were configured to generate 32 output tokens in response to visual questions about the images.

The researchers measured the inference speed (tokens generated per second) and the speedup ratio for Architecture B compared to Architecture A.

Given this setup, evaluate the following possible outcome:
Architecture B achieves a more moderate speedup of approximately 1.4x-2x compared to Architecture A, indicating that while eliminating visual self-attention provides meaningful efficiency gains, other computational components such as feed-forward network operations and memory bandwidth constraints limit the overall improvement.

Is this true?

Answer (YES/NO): YES